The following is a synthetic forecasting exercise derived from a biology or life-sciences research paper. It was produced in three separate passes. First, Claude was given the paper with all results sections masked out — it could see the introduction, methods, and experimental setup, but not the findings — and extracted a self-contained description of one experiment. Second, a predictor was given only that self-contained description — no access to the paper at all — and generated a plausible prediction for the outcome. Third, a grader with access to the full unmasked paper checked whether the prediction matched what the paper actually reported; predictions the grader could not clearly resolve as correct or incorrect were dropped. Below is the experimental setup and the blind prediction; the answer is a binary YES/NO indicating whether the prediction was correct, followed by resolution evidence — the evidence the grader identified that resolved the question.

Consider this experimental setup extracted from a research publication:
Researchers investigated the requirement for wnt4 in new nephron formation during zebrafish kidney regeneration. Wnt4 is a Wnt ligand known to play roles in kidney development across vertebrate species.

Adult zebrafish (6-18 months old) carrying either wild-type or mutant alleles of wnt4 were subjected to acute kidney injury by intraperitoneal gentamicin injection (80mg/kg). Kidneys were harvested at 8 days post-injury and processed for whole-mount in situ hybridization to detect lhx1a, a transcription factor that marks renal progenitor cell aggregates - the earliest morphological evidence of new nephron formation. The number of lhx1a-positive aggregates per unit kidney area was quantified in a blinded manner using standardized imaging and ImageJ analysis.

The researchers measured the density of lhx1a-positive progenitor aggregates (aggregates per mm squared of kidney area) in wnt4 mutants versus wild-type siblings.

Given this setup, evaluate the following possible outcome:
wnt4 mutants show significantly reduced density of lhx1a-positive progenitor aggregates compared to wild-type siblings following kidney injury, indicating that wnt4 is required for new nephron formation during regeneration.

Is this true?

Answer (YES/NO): YES